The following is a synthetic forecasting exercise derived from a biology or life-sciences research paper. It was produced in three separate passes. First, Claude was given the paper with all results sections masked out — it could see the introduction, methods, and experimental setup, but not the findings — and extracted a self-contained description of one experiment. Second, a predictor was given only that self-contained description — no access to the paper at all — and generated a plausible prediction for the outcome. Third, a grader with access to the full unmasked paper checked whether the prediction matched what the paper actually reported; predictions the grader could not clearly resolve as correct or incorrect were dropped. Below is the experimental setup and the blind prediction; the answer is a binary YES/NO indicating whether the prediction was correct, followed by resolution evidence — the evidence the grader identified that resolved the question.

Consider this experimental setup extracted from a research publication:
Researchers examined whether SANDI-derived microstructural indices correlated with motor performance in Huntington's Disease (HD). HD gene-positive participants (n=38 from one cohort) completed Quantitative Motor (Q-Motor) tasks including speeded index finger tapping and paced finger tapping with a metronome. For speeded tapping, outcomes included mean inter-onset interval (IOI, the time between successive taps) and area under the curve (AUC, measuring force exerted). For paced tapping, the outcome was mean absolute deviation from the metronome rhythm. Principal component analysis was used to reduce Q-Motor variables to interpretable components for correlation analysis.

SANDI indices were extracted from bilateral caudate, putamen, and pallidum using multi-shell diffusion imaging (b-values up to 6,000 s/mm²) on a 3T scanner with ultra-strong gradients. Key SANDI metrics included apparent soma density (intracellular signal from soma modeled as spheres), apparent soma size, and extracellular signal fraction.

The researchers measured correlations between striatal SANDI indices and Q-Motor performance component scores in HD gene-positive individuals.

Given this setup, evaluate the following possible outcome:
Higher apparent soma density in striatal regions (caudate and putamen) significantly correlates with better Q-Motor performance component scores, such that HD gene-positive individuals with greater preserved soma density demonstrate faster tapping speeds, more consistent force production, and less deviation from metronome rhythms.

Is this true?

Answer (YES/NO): YES